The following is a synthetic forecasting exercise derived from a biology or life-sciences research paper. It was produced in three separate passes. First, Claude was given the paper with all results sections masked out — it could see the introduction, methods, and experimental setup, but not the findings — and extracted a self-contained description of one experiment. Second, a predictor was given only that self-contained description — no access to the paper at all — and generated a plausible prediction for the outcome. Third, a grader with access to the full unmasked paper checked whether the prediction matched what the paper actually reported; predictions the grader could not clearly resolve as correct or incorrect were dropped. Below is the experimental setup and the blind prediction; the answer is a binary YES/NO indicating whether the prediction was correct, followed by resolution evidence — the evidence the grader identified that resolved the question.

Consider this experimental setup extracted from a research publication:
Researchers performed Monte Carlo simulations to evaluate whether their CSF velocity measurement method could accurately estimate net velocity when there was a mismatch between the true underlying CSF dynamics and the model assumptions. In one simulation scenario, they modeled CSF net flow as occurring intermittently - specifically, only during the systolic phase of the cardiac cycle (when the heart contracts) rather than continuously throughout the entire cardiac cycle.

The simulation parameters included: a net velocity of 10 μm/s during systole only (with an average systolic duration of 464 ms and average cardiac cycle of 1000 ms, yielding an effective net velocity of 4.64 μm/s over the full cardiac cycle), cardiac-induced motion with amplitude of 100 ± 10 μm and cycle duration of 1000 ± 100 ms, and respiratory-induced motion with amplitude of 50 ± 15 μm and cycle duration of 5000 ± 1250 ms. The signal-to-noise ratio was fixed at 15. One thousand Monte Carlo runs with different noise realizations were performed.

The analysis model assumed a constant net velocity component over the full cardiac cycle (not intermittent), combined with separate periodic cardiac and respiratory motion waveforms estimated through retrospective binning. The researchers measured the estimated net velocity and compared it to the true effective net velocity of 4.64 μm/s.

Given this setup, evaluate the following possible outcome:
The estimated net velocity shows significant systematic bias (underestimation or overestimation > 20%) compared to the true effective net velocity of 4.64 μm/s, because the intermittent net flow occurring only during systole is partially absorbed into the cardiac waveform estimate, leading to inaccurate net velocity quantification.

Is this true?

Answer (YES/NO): NO